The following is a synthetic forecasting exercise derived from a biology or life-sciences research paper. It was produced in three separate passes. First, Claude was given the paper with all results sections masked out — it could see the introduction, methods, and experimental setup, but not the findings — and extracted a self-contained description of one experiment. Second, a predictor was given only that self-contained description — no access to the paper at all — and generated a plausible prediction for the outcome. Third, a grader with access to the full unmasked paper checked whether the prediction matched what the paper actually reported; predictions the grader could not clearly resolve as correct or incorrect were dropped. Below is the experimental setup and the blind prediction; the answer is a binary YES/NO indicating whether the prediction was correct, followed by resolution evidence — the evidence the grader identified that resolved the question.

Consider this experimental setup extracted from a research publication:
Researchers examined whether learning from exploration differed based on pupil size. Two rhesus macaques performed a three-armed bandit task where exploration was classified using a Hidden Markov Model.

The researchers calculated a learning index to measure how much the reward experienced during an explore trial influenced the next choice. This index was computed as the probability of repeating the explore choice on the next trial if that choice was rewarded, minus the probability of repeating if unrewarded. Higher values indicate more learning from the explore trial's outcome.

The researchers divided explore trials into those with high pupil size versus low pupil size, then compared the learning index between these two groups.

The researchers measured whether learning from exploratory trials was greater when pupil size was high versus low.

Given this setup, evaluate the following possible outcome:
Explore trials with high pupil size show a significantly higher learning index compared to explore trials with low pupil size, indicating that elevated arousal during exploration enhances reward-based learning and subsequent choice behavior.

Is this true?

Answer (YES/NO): NO